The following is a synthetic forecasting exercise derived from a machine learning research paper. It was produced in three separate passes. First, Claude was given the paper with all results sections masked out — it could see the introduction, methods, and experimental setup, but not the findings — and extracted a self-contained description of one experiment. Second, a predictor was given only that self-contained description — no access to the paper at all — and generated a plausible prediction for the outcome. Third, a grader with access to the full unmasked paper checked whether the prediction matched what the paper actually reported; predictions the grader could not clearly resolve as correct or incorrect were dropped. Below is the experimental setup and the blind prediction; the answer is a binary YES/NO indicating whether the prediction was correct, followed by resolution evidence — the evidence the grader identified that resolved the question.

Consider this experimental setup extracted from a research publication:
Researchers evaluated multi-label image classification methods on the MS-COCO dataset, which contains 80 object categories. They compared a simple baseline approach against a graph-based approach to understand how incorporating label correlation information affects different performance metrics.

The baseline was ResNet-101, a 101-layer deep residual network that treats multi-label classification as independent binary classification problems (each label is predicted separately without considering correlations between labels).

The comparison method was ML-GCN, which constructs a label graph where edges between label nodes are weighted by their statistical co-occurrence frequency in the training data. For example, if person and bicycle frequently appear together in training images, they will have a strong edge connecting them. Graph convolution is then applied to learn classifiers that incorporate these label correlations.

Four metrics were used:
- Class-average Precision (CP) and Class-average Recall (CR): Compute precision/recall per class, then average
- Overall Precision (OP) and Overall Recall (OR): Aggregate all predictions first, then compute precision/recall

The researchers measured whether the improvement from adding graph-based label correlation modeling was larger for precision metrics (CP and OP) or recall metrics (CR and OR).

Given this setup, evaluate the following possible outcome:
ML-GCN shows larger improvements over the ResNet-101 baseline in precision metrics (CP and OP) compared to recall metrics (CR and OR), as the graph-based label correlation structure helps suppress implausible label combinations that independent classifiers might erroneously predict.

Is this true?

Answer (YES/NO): NO